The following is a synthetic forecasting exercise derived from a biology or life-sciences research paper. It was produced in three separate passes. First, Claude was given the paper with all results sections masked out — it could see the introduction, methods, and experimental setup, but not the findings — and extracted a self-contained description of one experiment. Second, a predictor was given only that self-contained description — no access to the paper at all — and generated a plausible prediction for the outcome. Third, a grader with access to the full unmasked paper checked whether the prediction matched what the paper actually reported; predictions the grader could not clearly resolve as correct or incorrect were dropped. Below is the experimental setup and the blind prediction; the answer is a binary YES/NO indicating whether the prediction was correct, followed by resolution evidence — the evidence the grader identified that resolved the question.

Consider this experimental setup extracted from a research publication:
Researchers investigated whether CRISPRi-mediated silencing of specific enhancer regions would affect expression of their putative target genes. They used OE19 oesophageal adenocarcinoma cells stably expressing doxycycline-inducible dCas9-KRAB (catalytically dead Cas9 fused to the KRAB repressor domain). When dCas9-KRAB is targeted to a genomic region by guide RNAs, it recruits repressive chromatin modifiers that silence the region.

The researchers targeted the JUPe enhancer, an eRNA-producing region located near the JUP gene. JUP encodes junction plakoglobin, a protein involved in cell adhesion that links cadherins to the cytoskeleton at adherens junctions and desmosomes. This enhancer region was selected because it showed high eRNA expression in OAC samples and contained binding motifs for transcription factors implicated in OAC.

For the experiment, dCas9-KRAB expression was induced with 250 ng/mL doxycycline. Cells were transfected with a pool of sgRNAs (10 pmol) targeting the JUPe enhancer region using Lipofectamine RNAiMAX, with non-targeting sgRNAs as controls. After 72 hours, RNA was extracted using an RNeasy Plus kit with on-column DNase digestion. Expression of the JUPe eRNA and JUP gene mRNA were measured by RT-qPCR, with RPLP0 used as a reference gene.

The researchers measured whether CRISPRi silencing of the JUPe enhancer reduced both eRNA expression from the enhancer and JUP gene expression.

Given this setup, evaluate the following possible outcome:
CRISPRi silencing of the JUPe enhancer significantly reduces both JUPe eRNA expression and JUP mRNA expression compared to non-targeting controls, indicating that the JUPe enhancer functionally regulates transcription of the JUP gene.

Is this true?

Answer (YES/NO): YES